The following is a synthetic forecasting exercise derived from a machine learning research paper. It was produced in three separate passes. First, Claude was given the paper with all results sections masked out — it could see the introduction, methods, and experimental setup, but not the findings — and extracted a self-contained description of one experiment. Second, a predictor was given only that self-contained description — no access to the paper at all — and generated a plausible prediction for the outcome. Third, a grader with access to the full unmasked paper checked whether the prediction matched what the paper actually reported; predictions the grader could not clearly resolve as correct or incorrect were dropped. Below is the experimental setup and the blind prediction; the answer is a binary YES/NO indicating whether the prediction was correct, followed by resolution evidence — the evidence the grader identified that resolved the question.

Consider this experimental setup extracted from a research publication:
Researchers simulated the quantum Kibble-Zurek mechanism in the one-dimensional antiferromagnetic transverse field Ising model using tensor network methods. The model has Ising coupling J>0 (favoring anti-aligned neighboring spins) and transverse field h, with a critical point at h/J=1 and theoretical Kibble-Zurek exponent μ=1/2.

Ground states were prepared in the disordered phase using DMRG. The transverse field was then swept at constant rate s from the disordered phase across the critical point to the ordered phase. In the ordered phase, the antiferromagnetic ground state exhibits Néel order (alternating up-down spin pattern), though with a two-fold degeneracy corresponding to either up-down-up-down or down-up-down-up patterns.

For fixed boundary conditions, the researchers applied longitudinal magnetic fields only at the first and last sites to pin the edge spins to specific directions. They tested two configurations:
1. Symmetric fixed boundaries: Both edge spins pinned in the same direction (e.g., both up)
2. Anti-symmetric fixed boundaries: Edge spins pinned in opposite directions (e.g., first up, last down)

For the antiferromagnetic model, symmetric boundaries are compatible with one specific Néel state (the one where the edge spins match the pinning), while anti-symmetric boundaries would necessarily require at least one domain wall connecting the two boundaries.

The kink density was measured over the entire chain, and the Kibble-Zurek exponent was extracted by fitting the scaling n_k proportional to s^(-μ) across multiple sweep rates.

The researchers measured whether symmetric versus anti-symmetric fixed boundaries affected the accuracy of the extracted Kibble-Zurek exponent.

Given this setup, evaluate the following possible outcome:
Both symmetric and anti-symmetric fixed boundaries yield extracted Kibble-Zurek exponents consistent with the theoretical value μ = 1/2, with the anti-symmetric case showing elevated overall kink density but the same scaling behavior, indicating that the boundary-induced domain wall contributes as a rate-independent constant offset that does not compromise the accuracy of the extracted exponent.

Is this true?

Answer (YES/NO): NO